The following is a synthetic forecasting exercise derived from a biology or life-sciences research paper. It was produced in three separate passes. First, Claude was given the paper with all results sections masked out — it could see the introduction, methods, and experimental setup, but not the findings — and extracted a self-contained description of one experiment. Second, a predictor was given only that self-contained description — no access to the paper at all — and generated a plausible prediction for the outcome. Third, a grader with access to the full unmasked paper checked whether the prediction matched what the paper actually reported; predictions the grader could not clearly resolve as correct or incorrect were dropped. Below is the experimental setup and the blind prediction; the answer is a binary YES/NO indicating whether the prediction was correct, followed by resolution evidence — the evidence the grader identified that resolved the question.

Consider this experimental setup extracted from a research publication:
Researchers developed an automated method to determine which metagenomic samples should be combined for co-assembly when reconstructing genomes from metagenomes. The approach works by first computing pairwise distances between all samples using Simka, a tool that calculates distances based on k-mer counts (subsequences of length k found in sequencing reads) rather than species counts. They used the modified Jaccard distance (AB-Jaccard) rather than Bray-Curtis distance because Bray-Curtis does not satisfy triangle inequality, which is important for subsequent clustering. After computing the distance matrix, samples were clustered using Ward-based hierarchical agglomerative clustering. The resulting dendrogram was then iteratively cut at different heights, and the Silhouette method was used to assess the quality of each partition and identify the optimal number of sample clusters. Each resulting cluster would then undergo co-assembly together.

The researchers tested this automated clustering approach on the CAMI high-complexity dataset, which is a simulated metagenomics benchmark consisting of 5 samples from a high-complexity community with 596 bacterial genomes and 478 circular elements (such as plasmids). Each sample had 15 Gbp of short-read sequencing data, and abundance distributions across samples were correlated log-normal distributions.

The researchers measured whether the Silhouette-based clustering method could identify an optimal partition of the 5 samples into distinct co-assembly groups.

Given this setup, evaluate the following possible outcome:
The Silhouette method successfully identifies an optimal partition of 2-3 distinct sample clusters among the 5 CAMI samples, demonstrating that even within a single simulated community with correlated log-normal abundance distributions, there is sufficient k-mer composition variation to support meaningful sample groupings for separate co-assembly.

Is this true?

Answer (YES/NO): NO